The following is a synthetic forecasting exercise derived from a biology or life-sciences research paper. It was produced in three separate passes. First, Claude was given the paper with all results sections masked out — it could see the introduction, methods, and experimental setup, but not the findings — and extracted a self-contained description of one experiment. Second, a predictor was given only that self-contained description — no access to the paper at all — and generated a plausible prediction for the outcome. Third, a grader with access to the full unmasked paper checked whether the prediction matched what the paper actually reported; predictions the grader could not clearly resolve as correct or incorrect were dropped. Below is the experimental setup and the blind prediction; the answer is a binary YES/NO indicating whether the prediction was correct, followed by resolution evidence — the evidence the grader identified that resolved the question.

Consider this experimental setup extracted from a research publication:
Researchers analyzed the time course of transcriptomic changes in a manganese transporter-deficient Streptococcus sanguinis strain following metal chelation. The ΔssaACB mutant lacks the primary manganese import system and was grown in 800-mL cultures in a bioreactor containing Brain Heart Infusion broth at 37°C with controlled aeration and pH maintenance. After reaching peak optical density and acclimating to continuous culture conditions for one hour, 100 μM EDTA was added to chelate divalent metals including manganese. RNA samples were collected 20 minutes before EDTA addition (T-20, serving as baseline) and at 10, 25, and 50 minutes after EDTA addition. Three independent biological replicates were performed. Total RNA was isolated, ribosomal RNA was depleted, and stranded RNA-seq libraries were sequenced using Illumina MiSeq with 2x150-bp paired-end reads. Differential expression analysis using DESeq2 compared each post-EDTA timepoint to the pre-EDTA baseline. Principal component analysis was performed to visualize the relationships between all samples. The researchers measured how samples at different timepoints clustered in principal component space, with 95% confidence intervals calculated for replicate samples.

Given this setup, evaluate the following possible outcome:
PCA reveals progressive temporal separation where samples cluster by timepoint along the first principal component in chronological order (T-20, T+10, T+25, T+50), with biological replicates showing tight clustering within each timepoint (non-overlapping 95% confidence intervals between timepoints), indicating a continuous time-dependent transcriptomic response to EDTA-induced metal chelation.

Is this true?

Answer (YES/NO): NO